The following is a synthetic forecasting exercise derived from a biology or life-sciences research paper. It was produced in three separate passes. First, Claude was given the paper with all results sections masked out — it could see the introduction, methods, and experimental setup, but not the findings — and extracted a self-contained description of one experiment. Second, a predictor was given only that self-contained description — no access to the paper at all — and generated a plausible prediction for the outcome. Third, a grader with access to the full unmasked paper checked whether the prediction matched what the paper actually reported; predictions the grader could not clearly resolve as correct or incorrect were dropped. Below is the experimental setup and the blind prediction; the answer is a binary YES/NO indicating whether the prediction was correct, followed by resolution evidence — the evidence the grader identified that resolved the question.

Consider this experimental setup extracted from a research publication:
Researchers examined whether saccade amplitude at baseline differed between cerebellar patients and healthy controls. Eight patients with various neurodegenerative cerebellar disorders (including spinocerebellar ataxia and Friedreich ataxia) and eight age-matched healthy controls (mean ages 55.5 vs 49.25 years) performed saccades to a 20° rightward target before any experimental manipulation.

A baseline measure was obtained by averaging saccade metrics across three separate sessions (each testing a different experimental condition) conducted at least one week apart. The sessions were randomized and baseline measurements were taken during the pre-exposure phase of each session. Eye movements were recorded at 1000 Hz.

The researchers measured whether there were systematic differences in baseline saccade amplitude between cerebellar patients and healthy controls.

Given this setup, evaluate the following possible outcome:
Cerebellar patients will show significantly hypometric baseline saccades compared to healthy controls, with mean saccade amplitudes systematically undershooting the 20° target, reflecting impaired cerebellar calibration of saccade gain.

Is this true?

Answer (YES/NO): NO